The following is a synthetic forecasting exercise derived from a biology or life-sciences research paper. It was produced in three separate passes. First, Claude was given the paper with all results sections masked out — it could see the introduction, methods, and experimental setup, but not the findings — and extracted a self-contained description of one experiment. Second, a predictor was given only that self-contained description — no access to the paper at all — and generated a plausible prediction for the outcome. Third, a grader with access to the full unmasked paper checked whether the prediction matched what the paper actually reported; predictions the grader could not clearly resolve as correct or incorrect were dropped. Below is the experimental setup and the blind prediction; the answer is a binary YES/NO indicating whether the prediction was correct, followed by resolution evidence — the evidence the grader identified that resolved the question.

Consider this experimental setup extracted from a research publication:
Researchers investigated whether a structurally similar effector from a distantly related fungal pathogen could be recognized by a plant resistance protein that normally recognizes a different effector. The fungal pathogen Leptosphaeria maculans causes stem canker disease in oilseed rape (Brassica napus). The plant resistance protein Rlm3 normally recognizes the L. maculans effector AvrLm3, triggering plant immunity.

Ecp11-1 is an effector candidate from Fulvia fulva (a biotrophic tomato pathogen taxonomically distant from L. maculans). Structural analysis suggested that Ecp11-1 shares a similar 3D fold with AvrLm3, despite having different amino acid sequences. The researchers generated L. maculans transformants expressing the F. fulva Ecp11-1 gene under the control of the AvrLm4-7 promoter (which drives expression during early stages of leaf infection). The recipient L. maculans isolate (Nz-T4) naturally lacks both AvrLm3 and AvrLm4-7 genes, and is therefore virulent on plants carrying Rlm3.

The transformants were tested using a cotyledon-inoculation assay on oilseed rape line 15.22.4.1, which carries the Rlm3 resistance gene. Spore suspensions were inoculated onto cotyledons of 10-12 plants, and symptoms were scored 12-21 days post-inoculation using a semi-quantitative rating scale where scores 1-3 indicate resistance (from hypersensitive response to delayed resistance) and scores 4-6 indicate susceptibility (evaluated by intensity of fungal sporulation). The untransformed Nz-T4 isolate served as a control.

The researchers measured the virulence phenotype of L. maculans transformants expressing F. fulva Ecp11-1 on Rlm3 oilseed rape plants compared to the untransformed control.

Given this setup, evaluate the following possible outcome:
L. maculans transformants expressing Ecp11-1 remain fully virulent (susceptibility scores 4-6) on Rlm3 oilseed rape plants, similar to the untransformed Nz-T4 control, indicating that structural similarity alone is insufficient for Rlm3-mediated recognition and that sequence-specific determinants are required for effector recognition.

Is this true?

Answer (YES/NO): NO